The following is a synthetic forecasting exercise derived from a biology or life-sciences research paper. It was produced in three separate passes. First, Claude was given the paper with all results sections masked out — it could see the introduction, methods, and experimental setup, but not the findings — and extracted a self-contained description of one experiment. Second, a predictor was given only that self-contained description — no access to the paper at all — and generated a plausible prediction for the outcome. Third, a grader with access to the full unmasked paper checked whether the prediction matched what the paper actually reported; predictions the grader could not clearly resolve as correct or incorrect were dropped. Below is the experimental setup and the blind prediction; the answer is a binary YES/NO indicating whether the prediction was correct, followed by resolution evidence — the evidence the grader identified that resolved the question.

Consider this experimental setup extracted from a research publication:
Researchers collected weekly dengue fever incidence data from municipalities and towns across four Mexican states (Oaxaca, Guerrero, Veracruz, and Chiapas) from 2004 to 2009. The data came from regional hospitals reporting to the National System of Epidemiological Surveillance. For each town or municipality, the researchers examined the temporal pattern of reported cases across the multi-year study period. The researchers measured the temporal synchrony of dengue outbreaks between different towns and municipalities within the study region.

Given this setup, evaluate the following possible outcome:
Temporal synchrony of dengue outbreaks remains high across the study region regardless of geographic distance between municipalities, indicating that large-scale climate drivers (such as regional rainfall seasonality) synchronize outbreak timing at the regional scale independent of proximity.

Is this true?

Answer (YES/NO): NO